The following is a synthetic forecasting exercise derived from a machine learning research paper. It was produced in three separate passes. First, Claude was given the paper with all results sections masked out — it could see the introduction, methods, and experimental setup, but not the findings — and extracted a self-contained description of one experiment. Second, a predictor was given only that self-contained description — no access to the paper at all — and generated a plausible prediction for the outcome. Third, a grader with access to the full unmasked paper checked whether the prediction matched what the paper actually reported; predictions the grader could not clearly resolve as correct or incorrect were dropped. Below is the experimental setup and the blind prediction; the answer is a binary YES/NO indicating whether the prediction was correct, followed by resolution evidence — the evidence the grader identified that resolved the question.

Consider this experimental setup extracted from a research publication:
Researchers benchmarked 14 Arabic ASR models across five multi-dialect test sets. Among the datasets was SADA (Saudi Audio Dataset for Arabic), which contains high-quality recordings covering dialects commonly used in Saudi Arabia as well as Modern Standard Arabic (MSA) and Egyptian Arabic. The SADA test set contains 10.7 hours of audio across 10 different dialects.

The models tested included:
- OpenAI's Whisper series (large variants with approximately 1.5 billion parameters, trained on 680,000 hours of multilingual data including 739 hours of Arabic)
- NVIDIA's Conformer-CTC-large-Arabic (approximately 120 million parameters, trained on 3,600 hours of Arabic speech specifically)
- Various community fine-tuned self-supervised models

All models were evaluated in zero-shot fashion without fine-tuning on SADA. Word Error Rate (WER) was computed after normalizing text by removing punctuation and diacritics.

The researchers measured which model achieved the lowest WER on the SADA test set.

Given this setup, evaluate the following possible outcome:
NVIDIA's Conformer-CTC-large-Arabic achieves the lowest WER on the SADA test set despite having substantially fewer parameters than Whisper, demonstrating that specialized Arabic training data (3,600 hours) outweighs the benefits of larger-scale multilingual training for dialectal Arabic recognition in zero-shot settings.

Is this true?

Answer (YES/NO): YES